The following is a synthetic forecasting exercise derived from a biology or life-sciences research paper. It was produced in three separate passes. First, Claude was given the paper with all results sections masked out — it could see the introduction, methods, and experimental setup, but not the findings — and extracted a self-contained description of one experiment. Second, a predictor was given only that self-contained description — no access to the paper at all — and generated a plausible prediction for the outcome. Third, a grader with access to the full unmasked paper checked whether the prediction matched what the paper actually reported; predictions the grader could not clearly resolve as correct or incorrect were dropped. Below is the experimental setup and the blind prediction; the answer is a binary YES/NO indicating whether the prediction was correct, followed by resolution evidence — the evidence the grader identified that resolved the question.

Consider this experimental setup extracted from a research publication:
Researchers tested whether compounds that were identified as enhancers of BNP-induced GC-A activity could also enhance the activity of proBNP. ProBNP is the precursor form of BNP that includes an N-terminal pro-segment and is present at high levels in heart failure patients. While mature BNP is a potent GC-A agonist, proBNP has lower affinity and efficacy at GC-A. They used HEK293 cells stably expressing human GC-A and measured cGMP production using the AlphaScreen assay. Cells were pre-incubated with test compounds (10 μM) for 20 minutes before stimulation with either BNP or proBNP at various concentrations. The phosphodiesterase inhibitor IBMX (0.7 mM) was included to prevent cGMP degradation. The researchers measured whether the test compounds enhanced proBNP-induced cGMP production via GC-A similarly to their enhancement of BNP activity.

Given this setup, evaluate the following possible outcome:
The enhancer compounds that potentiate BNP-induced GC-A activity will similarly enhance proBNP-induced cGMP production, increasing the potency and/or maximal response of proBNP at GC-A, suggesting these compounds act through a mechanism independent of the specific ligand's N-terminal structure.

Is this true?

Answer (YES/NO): NO